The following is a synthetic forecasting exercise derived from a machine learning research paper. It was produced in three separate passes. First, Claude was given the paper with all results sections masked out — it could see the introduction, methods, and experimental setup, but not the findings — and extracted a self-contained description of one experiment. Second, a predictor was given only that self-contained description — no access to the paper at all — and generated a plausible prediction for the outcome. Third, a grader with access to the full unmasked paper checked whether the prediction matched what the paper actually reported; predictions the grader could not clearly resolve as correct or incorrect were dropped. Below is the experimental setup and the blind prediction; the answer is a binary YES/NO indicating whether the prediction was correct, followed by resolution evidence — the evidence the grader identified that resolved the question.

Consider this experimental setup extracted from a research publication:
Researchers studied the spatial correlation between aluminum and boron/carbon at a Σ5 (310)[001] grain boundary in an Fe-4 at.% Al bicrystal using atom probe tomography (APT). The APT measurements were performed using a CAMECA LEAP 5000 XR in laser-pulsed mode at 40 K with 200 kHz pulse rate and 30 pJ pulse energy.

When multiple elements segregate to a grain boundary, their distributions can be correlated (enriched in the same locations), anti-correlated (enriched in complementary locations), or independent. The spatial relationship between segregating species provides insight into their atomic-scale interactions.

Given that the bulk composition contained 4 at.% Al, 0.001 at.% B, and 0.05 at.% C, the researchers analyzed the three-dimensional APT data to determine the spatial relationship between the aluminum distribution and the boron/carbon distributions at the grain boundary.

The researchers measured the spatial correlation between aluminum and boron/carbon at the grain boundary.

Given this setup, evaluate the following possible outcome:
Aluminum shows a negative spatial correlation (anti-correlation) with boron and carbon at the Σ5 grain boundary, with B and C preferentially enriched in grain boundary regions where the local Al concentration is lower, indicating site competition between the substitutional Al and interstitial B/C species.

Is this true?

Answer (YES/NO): YES